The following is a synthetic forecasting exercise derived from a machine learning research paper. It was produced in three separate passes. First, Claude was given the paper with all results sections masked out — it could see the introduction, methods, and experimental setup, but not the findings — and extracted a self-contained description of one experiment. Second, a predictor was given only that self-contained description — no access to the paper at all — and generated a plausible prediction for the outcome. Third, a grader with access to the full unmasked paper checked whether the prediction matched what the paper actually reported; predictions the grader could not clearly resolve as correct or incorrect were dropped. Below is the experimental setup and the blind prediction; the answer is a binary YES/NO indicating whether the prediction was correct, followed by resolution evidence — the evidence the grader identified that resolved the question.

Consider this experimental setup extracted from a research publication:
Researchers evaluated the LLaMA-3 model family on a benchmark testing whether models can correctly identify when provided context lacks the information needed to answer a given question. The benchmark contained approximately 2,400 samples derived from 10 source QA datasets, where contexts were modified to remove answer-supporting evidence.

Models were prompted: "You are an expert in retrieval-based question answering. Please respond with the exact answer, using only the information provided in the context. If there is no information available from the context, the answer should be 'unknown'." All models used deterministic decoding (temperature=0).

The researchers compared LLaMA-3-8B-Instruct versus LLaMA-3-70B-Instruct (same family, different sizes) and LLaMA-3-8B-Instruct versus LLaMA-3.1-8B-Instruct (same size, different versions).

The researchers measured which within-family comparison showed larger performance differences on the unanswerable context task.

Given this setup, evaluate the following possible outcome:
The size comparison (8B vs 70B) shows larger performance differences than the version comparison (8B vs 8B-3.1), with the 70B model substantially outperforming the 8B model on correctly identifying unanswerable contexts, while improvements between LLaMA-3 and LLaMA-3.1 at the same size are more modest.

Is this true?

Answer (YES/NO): YES